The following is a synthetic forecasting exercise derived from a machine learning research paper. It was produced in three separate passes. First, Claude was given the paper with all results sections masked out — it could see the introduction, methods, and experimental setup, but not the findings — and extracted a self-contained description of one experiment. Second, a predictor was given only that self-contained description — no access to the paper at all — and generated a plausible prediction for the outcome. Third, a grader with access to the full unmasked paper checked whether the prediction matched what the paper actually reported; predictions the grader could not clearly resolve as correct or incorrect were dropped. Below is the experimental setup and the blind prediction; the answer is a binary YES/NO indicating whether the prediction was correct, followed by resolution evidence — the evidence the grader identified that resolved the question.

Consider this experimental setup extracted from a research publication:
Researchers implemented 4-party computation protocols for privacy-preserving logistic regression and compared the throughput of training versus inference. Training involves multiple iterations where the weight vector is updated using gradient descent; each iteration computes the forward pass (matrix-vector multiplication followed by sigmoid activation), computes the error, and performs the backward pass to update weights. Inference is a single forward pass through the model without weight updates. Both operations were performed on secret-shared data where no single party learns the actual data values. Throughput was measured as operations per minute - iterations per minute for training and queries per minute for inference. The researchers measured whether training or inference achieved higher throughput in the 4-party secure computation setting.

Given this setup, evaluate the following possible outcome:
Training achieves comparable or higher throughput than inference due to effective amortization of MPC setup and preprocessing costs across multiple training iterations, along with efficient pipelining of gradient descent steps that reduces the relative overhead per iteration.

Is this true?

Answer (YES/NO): NO